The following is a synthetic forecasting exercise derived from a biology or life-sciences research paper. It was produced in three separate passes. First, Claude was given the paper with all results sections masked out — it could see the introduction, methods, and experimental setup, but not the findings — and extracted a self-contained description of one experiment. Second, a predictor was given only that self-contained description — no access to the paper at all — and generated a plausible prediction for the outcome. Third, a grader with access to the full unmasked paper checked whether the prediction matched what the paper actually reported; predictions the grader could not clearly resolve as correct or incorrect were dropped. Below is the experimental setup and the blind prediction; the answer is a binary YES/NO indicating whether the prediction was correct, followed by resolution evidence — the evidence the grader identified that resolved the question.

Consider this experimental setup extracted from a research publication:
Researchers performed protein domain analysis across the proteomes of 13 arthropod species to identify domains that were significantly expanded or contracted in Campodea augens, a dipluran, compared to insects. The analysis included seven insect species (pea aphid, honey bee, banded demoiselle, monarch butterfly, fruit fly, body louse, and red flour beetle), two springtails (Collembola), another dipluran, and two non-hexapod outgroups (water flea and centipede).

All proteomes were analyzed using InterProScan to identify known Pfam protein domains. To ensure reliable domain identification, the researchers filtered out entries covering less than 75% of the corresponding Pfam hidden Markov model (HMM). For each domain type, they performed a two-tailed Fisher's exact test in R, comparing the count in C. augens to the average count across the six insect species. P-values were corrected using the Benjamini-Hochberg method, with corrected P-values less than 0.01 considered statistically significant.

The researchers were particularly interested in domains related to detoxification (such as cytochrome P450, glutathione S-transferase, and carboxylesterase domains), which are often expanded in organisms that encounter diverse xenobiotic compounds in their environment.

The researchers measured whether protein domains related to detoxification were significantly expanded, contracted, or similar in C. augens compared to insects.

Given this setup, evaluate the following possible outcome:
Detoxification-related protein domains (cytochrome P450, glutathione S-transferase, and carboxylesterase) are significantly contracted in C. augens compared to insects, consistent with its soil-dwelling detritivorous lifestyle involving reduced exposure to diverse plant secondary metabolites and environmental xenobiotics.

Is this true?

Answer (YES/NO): NO